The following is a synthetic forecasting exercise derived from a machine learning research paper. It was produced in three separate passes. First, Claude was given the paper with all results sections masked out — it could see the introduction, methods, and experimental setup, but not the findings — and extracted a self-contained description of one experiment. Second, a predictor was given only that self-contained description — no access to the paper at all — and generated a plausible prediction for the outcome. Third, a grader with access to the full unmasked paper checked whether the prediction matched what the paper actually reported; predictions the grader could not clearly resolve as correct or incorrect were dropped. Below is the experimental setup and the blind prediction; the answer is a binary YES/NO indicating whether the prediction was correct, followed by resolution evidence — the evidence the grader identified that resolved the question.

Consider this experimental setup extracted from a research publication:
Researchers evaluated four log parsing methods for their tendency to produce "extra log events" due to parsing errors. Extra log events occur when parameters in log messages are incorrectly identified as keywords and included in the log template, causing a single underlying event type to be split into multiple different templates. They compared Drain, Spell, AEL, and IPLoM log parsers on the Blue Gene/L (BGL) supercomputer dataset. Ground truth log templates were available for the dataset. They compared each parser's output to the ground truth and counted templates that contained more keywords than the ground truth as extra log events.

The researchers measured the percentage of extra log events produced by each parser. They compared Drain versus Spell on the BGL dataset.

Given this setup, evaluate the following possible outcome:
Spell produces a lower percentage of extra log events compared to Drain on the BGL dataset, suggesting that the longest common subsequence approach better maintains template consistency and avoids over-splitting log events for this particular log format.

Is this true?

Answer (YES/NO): NO